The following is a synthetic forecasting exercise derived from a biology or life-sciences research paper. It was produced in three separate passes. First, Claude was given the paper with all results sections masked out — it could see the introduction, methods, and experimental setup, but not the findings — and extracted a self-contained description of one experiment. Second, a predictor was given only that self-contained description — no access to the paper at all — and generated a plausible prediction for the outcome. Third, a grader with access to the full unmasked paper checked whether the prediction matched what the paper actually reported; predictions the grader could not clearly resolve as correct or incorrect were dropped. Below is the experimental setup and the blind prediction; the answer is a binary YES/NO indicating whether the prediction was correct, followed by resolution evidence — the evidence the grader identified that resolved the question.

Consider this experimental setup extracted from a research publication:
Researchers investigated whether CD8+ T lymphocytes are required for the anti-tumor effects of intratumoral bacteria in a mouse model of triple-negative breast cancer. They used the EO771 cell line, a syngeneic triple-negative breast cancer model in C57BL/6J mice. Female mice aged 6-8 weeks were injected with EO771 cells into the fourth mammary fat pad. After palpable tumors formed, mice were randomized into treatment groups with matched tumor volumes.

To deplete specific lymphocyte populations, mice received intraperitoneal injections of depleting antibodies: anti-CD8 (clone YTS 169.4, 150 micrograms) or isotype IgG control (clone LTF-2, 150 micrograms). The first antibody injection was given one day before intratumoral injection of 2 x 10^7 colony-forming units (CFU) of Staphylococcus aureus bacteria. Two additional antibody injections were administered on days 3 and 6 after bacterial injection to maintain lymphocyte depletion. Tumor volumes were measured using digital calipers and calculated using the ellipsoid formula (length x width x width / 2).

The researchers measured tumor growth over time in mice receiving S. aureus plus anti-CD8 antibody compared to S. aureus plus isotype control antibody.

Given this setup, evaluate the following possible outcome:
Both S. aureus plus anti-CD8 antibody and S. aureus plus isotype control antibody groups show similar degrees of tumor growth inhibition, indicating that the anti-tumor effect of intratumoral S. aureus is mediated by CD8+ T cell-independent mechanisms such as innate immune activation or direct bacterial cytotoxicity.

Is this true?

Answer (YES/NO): NO